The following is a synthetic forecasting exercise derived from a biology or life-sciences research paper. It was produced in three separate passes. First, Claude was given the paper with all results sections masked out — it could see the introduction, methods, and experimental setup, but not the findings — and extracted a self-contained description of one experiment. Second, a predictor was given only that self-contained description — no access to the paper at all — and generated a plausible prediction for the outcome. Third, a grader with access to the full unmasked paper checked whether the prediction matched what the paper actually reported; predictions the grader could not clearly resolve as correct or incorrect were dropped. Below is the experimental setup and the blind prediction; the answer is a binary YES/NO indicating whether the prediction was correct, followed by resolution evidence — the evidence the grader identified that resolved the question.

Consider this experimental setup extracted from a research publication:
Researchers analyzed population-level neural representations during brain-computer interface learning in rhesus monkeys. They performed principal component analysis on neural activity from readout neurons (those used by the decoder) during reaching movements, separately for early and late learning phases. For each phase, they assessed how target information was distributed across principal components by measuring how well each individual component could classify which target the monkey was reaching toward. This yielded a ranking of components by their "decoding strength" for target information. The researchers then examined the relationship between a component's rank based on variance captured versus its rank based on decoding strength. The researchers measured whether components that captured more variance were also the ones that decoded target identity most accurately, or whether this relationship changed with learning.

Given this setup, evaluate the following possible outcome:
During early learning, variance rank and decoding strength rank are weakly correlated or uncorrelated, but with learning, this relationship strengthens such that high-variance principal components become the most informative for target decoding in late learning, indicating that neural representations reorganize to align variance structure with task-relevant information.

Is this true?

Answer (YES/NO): NO